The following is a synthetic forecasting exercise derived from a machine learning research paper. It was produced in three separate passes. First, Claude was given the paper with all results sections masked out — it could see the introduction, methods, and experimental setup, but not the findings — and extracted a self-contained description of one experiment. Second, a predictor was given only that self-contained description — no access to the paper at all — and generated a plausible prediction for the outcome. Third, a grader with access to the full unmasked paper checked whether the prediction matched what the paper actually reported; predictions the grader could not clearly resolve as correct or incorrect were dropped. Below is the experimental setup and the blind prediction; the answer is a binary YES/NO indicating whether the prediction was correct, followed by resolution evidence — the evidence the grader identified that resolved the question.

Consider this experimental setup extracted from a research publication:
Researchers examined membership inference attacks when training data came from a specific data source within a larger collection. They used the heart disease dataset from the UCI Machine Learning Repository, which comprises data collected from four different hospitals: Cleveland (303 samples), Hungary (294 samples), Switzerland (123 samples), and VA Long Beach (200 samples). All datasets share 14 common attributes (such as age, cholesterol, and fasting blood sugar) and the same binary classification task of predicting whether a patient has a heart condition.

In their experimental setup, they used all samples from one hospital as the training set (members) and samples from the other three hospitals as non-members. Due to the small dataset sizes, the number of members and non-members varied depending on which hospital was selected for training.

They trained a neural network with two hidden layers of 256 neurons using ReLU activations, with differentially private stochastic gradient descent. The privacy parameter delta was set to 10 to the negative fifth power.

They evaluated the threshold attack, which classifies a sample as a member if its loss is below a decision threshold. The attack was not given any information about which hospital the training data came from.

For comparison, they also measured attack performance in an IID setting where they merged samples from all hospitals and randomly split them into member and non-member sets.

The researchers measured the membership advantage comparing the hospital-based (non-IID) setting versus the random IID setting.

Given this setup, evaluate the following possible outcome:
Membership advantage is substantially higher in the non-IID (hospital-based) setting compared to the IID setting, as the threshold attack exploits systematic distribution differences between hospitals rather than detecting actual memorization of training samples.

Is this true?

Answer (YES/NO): YES